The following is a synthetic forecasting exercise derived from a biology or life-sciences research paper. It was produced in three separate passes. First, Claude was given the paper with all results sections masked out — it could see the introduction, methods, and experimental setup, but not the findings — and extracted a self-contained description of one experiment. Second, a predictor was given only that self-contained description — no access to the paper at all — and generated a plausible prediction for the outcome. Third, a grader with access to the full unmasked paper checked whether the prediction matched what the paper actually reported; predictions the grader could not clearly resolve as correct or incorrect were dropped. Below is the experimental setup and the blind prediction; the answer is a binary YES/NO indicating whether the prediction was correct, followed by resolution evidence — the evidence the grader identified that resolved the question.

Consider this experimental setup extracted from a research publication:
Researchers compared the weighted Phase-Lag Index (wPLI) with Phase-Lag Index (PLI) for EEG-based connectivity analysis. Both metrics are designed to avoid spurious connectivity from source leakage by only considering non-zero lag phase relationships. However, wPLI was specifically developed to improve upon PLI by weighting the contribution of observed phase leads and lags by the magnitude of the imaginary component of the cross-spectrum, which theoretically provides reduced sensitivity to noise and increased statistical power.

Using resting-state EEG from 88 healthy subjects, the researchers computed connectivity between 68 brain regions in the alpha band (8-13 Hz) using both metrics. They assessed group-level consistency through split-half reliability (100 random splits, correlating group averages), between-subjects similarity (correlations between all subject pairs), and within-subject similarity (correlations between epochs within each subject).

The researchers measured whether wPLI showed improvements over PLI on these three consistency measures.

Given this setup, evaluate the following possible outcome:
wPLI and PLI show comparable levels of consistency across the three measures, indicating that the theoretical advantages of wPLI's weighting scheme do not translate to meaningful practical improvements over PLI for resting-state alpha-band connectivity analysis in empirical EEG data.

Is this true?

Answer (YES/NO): YES